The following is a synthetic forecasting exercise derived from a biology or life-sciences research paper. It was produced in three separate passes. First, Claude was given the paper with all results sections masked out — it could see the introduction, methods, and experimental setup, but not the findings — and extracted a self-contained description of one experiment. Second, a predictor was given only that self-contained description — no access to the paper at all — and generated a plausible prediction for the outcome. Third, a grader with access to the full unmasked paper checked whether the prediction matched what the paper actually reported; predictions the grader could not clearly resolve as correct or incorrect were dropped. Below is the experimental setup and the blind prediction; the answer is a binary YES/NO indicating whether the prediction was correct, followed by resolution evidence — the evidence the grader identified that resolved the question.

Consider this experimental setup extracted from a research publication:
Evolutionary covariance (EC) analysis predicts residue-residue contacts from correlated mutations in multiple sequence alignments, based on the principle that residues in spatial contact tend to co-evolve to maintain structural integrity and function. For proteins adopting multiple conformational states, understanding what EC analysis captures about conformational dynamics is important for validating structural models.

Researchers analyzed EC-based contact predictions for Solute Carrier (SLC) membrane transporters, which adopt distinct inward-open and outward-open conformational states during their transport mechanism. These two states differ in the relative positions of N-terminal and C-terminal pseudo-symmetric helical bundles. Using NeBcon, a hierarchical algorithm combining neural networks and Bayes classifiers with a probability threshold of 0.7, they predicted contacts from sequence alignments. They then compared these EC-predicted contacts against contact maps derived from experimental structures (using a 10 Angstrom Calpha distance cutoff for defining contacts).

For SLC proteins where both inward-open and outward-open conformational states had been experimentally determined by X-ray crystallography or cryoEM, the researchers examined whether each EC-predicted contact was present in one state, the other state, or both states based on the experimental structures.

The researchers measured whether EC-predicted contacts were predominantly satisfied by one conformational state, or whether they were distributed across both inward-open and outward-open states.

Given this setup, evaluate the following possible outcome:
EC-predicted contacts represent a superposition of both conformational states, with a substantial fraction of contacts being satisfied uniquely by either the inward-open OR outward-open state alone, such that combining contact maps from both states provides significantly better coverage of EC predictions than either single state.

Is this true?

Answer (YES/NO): YES